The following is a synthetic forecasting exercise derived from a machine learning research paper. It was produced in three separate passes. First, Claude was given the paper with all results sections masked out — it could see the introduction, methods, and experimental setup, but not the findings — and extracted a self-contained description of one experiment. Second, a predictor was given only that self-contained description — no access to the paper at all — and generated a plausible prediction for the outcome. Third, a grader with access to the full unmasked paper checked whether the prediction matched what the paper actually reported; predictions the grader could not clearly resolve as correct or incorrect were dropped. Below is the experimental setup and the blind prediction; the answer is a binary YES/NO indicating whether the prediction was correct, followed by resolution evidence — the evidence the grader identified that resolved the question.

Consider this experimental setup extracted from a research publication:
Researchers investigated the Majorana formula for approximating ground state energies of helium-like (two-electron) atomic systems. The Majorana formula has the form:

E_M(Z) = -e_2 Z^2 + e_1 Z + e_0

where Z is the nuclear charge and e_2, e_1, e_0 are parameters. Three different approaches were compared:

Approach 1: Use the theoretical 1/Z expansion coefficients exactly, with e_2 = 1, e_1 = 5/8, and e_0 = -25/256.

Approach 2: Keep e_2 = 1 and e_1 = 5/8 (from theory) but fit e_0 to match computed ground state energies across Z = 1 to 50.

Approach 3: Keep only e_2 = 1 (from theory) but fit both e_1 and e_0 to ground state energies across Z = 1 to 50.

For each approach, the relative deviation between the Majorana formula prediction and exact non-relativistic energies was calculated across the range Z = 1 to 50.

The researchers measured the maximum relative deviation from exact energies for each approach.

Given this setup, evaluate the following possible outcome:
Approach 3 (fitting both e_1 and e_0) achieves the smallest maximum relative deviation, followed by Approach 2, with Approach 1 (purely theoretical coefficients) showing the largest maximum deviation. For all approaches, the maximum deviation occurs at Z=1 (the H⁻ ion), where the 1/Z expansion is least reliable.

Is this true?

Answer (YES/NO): NO